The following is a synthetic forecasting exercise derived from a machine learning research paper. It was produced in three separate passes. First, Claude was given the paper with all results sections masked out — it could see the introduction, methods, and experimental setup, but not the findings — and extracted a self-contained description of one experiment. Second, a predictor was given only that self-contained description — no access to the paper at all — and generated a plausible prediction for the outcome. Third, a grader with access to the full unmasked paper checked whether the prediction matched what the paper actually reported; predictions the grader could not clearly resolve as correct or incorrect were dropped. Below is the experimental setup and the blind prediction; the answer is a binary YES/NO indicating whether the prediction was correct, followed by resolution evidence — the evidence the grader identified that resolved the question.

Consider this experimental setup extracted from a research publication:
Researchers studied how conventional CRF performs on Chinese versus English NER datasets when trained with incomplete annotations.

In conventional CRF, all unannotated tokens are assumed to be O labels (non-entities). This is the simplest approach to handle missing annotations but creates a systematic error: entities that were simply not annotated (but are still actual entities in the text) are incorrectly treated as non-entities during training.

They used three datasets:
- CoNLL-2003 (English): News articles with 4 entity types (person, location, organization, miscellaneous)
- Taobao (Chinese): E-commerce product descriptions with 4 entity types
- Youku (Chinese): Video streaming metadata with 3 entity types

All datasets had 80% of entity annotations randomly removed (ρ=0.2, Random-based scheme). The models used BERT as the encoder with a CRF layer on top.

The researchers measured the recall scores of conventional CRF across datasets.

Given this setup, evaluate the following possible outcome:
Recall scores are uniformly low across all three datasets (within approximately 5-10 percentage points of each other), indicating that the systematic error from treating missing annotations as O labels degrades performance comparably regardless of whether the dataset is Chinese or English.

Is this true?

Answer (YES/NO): NO